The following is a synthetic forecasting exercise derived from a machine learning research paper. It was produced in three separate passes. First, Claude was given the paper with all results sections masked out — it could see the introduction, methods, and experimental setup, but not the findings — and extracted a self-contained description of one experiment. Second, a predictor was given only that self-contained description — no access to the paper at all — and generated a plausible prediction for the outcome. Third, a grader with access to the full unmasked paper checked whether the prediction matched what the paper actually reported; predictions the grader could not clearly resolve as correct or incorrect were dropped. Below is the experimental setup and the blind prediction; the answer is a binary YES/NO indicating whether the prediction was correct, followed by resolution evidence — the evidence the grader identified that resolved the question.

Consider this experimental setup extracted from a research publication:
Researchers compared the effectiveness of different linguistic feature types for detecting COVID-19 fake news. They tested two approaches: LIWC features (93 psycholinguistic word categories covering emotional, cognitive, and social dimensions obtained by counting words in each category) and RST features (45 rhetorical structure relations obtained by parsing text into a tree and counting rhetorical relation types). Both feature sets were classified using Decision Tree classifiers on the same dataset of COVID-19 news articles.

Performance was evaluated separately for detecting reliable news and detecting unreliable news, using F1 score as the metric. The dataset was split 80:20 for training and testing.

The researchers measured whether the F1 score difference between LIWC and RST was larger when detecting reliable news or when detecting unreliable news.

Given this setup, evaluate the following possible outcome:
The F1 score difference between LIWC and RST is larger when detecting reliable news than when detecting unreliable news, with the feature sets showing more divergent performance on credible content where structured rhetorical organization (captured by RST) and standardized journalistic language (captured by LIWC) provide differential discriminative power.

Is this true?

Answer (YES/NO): NO